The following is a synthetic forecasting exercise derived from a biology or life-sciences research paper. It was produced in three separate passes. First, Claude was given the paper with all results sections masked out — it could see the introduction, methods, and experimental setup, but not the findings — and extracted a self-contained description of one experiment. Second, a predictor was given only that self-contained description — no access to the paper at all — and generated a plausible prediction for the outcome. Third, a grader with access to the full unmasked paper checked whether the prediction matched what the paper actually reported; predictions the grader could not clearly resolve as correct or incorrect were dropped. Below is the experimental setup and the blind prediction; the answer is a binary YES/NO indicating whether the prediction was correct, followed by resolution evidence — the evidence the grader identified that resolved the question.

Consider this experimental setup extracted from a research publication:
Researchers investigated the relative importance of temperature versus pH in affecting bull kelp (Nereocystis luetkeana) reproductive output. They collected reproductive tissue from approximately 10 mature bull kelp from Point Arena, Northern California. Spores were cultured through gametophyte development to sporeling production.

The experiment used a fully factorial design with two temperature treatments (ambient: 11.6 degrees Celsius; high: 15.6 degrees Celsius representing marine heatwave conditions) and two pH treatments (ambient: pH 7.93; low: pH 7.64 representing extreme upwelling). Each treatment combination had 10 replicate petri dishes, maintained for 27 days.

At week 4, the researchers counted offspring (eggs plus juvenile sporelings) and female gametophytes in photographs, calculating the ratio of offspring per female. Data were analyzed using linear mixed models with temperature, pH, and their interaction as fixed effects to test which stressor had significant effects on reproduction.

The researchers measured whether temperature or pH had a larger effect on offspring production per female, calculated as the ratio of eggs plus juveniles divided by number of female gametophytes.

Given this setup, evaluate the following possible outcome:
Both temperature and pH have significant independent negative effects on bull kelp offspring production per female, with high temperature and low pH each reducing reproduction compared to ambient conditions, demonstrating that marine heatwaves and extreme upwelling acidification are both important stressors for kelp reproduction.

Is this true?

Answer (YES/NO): NO